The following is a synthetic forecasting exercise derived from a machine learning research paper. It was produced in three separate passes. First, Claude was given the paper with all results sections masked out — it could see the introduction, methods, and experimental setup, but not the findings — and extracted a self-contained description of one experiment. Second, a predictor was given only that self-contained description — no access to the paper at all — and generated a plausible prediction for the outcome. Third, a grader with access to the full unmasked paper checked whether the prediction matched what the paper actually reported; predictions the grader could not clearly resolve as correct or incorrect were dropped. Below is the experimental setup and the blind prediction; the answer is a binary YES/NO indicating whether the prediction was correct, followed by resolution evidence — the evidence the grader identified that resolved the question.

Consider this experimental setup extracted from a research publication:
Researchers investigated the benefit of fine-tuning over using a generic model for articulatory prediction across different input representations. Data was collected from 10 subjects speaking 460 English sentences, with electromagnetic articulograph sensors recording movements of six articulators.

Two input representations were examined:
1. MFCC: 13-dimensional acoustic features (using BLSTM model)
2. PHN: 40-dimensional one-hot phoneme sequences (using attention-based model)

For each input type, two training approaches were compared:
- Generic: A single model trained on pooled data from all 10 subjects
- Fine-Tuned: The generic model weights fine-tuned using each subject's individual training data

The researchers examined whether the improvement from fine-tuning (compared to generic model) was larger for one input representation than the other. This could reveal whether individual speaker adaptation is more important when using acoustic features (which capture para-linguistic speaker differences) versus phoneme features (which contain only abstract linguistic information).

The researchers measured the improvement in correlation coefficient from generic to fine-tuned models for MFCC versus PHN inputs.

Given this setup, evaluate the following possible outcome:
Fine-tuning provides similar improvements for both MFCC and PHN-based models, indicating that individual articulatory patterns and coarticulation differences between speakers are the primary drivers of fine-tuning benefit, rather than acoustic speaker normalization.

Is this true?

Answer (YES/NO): NO